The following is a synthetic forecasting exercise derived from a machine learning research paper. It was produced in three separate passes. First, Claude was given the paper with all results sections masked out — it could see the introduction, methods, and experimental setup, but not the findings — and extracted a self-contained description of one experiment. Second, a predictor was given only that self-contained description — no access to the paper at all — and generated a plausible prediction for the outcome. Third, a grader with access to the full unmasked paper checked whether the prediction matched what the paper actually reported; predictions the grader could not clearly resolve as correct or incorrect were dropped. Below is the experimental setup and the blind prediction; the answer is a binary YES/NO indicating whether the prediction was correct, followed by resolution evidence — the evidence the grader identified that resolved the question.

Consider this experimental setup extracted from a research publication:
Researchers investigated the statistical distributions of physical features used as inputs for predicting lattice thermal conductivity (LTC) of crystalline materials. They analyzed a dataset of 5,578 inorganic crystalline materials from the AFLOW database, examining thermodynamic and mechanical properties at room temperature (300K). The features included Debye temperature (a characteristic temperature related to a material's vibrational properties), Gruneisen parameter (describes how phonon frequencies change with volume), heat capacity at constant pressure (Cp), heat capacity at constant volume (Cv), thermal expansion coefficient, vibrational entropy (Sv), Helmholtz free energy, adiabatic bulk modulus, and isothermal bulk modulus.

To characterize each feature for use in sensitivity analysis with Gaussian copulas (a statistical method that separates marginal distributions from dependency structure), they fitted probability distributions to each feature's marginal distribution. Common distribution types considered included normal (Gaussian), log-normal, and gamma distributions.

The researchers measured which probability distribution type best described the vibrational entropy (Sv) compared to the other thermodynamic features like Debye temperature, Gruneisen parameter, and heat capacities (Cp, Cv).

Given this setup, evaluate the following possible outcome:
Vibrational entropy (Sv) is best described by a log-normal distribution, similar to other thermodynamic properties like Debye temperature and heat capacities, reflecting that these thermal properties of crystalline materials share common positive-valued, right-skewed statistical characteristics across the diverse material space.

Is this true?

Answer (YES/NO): NO